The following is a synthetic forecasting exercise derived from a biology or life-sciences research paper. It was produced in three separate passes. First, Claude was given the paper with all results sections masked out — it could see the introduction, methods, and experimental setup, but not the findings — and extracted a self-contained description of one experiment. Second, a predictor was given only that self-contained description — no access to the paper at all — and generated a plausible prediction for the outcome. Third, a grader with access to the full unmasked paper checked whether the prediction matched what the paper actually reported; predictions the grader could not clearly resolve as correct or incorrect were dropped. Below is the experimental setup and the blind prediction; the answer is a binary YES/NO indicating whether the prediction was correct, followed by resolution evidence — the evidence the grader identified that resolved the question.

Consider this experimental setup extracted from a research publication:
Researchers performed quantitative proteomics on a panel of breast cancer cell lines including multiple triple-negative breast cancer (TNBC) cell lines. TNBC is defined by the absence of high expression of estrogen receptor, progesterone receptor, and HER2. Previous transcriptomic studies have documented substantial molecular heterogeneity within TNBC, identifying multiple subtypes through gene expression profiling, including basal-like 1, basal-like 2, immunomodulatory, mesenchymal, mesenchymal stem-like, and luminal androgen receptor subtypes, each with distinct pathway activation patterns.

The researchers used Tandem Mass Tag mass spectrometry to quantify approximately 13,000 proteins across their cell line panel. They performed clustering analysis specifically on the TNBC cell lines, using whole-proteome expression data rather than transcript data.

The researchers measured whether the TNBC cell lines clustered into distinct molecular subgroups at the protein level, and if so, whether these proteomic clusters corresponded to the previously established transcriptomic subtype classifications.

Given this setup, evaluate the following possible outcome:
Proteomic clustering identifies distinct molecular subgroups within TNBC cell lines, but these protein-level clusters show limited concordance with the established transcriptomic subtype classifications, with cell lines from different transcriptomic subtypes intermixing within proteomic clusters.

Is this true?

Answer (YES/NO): NO